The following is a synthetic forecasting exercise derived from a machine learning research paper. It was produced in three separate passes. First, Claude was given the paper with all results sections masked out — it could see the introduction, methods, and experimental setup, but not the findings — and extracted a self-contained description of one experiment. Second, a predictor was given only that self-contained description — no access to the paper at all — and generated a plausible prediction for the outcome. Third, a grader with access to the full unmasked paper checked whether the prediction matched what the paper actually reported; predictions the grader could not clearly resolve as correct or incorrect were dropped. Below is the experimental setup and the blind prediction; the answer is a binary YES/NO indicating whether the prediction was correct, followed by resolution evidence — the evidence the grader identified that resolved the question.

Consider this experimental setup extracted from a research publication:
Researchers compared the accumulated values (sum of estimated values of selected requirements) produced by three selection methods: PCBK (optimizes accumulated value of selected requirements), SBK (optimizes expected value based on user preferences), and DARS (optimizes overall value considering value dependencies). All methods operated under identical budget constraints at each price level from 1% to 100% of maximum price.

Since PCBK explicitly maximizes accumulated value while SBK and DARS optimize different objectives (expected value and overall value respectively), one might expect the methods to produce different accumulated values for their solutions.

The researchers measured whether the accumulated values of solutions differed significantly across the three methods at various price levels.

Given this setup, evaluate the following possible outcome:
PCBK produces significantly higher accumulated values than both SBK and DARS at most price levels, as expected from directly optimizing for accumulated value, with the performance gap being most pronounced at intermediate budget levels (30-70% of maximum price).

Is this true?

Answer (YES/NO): NO